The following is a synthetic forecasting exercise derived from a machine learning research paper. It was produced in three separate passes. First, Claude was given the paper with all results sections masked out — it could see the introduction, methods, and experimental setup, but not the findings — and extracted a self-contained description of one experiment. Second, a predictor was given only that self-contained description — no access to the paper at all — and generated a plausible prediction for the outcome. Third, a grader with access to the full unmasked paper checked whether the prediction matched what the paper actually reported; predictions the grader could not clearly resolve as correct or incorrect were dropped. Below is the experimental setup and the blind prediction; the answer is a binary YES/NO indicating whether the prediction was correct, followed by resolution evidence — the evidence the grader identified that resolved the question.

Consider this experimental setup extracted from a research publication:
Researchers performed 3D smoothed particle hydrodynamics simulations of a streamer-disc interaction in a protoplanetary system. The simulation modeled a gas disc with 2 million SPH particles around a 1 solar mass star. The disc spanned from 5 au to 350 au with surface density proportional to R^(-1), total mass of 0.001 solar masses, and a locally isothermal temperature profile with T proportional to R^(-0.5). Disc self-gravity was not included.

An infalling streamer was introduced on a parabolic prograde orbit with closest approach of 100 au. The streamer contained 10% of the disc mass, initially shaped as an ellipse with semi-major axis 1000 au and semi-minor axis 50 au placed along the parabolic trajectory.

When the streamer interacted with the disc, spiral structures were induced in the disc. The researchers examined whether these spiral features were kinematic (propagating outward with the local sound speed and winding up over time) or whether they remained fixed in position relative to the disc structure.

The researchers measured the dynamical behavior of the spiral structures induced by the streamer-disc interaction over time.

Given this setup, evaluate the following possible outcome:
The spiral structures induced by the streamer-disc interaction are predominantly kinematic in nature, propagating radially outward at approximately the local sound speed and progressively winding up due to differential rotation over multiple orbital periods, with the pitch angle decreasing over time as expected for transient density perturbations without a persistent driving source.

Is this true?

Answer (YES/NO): NO